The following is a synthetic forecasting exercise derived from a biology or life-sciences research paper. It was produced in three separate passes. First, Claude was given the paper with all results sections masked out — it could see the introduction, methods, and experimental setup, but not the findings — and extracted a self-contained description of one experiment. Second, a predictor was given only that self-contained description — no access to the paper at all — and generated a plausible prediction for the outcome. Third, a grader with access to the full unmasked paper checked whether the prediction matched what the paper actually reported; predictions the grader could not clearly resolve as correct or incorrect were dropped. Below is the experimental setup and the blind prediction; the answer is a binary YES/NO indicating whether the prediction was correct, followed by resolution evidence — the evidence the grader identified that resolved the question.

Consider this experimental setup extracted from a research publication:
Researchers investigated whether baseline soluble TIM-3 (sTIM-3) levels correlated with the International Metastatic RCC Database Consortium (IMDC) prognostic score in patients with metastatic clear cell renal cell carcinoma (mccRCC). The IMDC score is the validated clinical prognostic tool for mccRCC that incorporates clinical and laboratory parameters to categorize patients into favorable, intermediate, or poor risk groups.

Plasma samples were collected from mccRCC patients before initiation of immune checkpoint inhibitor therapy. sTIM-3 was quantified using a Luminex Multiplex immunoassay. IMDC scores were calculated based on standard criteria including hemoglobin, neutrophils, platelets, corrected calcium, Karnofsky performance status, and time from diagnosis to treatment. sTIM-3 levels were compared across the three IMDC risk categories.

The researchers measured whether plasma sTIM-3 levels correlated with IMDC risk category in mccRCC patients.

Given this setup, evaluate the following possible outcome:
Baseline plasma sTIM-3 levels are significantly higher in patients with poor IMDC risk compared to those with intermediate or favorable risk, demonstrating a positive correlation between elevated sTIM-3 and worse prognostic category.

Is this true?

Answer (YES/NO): NO